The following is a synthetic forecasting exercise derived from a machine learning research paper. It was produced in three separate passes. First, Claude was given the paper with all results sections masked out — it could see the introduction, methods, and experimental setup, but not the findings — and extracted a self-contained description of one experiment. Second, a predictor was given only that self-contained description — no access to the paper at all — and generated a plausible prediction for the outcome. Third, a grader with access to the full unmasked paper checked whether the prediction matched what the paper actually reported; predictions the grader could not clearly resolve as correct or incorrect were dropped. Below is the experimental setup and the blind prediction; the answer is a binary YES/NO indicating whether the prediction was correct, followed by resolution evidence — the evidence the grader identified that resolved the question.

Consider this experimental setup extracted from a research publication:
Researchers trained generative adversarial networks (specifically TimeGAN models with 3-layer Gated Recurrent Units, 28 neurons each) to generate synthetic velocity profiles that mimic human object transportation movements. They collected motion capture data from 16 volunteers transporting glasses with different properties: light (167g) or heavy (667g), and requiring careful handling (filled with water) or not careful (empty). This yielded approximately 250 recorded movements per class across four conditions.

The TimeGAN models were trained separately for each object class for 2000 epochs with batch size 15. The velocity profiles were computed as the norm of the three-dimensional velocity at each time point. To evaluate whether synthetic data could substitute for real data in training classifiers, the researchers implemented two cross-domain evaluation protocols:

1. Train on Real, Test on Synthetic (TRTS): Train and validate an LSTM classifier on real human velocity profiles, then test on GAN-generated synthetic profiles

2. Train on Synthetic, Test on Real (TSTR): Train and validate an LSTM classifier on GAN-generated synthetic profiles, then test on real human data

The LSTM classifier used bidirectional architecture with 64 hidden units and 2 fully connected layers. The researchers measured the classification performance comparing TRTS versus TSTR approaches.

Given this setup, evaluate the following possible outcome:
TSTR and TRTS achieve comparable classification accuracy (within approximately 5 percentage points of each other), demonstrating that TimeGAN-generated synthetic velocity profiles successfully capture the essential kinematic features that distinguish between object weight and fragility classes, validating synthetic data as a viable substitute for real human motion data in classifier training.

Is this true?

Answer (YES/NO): NO